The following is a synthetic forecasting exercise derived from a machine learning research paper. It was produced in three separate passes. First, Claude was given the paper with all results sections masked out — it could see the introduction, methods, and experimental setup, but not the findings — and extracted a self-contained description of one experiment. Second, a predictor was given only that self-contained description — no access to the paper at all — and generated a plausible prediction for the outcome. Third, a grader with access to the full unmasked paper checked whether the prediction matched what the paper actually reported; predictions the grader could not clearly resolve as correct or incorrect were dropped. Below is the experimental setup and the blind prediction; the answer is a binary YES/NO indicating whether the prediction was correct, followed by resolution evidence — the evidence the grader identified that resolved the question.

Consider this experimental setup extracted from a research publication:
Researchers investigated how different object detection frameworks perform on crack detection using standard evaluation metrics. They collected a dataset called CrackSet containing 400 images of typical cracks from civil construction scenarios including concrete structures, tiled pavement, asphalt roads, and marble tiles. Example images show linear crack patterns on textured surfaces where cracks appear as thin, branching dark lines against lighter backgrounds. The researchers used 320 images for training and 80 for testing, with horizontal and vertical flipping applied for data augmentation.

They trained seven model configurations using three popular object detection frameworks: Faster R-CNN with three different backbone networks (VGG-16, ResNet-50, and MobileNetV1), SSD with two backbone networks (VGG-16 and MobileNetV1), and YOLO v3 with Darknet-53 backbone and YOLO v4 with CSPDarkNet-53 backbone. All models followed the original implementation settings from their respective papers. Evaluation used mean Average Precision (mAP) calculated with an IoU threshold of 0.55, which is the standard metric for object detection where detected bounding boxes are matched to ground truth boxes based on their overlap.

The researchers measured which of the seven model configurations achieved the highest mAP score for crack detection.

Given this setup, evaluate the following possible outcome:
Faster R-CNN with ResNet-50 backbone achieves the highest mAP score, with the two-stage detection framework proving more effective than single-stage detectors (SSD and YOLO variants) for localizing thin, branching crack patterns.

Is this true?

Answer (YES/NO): NO